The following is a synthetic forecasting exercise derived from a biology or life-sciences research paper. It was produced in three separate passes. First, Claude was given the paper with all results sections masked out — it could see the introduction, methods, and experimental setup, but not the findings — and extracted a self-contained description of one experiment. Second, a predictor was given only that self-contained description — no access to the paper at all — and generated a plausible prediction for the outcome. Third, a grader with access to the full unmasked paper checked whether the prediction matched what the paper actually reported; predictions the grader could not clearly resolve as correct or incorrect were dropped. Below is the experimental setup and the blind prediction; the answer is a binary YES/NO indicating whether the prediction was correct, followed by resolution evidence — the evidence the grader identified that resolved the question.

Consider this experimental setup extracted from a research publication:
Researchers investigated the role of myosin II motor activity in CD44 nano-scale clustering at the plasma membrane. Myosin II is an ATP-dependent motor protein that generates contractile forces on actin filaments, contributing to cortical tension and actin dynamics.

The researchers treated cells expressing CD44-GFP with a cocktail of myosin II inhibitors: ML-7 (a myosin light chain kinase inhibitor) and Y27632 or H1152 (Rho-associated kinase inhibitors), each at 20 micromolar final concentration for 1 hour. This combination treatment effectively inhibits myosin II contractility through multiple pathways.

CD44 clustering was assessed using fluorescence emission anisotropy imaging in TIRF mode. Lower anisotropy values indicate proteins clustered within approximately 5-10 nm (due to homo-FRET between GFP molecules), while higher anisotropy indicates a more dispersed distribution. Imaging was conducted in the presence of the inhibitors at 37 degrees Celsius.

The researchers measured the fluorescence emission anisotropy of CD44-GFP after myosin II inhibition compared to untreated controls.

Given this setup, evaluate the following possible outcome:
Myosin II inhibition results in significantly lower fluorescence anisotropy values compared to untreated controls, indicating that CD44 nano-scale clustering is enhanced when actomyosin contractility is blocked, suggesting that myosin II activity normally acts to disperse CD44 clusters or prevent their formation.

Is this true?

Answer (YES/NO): NO